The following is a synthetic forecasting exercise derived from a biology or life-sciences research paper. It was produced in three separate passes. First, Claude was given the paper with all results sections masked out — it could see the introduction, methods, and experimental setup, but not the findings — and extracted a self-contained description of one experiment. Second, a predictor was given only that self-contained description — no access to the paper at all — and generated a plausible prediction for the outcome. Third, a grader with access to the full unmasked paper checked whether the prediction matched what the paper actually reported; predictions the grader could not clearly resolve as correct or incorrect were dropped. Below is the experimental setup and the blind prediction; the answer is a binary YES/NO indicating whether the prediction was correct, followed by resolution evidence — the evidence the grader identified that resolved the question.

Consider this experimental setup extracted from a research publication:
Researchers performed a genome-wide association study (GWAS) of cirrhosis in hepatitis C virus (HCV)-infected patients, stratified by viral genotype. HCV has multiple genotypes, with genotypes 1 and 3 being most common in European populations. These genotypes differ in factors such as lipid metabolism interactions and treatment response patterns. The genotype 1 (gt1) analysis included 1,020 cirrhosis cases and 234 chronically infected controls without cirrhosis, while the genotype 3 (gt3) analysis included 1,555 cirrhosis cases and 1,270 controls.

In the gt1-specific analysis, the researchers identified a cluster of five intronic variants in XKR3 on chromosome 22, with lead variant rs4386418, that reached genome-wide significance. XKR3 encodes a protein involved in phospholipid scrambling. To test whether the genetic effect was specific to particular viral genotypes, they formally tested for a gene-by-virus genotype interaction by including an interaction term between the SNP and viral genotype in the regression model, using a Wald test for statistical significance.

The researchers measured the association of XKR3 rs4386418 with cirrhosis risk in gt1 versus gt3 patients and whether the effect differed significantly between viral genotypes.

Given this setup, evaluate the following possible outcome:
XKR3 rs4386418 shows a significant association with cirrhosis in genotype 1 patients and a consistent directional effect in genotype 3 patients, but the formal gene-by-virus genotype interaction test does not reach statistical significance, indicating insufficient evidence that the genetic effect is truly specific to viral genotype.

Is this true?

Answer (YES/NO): NO